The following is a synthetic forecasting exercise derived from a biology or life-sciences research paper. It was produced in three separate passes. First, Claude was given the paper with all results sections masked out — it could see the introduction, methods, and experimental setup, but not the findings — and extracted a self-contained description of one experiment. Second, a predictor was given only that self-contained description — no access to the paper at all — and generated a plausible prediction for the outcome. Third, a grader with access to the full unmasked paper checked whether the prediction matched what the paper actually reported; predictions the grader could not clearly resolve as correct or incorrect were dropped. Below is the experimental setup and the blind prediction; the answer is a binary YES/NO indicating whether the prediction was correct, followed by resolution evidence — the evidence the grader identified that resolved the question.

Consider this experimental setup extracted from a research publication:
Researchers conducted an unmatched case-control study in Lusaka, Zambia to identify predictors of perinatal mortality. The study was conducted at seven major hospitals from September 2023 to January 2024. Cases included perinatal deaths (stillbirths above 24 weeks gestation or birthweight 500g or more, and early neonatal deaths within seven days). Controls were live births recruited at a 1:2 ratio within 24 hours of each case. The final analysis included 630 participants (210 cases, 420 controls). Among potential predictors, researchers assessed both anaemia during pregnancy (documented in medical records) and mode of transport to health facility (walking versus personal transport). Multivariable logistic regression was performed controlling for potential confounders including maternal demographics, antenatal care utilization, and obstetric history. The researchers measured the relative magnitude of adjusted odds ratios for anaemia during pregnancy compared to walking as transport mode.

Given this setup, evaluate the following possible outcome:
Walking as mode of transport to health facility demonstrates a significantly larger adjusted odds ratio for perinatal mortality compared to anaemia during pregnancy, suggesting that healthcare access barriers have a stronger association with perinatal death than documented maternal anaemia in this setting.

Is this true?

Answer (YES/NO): NO